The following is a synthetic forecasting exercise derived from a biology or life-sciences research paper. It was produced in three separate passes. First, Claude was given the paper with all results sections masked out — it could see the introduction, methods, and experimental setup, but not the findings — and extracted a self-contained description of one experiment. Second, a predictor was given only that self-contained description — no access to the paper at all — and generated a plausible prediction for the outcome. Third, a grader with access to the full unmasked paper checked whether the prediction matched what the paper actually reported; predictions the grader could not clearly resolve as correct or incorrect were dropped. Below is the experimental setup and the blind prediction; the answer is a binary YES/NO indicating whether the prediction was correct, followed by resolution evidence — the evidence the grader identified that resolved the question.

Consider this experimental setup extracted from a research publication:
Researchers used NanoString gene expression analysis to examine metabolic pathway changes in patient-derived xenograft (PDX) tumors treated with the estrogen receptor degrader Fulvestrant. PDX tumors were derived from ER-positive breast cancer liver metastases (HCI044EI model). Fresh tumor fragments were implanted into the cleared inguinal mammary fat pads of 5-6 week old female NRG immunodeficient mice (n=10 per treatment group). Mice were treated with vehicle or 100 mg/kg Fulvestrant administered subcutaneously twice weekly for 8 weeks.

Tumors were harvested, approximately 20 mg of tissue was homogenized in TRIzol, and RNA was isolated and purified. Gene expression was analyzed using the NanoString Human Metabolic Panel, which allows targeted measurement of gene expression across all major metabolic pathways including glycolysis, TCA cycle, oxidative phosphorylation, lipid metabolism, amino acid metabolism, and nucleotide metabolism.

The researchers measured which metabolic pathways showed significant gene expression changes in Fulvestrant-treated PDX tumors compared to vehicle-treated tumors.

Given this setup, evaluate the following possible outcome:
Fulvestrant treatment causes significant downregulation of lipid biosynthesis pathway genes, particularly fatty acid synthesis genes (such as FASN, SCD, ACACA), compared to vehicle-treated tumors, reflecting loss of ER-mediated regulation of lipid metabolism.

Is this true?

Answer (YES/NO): NO